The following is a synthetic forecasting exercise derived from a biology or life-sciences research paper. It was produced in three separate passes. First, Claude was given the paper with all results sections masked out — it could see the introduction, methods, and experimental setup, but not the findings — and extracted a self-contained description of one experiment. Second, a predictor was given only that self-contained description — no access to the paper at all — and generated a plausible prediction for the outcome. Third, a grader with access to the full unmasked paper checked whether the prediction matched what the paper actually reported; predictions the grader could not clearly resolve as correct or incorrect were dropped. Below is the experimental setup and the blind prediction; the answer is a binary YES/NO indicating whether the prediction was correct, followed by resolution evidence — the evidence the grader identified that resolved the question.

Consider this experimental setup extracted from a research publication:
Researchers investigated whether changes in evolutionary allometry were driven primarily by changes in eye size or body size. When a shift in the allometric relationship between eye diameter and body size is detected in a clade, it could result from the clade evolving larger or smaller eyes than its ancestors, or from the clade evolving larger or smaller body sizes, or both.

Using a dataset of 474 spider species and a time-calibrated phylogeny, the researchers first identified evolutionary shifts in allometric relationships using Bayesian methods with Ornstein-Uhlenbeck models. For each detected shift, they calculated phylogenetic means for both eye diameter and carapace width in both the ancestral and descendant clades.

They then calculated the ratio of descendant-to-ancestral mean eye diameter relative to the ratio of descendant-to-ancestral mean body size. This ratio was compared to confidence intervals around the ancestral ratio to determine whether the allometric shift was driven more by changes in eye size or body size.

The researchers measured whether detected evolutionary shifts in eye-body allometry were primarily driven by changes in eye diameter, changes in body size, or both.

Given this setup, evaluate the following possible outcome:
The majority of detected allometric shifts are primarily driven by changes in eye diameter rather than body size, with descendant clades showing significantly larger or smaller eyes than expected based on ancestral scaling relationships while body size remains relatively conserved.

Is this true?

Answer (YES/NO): YES